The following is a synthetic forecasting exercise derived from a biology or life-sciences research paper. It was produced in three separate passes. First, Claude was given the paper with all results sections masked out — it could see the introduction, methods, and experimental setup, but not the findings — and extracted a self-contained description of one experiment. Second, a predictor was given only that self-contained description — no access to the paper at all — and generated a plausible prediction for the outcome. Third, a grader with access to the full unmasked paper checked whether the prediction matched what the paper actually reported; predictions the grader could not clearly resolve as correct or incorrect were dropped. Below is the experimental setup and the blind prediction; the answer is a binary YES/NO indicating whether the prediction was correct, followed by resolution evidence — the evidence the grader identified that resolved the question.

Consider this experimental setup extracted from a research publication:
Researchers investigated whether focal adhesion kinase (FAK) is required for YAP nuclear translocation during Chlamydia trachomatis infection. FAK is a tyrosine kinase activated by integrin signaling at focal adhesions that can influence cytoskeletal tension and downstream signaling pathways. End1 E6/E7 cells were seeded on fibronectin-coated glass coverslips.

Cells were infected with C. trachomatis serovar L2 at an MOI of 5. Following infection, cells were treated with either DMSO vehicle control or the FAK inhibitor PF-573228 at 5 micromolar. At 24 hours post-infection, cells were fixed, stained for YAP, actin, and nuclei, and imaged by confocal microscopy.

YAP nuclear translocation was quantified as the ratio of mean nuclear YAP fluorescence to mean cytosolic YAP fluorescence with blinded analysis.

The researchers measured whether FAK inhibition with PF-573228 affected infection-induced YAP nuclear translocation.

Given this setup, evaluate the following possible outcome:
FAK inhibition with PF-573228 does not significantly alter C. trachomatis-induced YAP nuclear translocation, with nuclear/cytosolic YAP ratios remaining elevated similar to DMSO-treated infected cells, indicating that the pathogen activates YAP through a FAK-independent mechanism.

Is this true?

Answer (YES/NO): NO